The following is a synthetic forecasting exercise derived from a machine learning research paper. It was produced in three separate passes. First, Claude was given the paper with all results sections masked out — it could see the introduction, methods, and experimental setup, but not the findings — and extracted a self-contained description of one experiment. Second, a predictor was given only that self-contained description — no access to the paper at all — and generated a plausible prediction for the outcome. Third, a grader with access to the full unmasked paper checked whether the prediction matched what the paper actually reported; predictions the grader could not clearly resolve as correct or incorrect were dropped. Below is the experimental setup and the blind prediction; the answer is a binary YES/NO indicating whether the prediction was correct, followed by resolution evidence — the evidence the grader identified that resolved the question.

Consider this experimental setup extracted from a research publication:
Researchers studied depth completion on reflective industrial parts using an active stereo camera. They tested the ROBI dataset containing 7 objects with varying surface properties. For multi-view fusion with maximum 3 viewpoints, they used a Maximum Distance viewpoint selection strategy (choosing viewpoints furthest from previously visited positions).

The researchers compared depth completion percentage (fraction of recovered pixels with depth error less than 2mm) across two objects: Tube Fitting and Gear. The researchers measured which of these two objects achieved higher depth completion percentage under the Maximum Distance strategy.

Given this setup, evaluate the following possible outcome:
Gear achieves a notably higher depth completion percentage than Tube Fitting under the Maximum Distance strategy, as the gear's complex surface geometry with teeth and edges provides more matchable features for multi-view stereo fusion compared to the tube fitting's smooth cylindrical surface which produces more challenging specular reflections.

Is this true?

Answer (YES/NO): NO